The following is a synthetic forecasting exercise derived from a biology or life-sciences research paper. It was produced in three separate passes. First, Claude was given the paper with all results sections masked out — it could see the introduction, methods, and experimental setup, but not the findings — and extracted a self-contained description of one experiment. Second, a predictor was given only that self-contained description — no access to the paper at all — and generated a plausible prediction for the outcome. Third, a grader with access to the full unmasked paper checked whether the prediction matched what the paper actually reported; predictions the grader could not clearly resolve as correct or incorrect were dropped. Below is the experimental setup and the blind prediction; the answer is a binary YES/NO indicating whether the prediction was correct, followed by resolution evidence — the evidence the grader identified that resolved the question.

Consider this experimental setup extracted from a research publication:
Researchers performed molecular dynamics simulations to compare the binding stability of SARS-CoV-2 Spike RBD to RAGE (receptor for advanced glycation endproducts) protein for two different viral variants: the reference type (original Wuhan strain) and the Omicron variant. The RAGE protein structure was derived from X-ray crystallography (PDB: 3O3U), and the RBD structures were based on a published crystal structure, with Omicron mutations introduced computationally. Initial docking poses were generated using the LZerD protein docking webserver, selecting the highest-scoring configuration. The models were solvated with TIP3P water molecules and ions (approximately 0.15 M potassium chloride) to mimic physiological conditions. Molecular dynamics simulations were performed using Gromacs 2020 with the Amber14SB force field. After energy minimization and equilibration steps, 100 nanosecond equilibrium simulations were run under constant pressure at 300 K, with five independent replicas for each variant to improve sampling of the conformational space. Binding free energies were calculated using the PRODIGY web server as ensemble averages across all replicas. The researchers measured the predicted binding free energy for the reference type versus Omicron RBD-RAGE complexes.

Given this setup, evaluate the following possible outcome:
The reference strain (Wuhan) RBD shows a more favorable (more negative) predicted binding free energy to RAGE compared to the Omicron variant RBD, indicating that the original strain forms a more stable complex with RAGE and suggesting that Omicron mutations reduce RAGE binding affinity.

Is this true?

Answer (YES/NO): NO